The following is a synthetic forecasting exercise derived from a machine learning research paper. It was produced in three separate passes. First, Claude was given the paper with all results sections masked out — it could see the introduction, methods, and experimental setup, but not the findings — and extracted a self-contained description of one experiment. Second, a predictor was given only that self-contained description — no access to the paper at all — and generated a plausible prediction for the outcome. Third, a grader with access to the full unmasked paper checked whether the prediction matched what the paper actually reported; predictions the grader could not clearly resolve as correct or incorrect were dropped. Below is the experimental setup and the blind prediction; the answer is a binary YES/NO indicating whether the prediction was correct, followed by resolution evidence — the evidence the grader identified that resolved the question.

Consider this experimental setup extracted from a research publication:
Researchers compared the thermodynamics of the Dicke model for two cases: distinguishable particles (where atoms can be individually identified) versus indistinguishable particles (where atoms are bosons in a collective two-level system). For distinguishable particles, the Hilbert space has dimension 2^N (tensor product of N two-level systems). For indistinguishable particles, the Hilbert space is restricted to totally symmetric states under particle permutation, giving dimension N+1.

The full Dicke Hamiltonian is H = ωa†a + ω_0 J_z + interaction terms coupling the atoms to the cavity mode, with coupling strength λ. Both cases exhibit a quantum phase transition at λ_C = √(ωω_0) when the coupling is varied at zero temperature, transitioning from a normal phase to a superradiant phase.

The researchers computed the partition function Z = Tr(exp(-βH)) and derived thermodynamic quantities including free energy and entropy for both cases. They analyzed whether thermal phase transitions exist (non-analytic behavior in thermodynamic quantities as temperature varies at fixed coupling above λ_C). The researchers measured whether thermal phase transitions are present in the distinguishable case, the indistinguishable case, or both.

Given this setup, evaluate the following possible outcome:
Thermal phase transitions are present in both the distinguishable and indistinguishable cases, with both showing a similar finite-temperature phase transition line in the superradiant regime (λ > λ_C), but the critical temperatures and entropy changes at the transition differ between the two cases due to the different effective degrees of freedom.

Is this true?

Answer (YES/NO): NO